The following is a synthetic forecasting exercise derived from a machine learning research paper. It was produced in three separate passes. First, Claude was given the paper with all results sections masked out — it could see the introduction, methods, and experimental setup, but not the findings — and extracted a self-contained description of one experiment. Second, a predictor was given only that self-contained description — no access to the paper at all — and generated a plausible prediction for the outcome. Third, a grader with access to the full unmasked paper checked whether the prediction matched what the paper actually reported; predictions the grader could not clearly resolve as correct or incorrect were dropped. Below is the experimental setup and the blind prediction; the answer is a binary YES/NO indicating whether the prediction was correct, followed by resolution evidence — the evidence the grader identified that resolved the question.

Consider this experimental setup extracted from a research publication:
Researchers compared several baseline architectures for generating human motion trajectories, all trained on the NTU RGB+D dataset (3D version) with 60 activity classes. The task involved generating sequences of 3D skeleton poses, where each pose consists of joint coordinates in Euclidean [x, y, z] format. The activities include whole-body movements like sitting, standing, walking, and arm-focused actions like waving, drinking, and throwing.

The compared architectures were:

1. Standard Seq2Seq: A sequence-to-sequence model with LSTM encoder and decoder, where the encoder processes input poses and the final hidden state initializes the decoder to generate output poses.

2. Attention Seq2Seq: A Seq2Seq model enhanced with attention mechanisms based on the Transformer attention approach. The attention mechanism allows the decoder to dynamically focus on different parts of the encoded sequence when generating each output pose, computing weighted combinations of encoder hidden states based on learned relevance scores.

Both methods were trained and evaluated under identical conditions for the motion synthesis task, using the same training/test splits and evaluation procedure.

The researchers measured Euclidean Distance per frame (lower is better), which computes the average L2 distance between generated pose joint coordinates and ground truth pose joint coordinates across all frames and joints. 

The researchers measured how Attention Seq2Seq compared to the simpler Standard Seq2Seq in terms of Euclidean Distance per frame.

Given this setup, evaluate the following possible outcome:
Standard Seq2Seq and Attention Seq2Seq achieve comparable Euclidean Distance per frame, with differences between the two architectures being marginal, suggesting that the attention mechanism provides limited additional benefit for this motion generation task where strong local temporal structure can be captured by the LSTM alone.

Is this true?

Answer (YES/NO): NO